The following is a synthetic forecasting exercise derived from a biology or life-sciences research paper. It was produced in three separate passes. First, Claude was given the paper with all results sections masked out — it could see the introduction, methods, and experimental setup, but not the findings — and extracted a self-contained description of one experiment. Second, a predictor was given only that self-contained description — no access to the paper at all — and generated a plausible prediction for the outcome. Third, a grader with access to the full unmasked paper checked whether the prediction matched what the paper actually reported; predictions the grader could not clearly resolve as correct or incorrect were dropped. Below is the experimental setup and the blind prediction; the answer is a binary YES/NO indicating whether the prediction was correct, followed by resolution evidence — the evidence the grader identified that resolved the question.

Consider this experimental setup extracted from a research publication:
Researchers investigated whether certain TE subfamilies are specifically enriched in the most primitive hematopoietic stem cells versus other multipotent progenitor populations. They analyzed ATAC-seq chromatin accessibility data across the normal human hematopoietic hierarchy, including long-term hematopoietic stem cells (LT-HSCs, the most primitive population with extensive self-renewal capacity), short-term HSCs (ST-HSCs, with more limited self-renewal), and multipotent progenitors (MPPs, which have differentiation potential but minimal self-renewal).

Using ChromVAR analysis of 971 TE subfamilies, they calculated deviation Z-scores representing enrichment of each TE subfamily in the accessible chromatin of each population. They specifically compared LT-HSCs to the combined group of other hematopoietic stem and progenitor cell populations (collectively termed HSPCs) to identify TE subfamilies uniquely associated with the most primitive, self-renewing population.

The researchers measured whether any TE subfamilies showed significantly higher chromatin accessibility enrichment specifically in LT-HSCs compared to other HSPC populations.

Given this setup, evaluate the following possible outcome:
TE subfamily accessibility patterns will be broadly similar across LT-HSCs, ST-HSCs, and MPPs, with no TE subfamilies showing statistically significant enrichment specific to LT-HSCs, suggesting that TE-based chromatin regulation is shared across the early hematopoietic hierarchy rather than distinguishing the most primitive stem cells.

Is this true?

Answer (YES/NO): YES